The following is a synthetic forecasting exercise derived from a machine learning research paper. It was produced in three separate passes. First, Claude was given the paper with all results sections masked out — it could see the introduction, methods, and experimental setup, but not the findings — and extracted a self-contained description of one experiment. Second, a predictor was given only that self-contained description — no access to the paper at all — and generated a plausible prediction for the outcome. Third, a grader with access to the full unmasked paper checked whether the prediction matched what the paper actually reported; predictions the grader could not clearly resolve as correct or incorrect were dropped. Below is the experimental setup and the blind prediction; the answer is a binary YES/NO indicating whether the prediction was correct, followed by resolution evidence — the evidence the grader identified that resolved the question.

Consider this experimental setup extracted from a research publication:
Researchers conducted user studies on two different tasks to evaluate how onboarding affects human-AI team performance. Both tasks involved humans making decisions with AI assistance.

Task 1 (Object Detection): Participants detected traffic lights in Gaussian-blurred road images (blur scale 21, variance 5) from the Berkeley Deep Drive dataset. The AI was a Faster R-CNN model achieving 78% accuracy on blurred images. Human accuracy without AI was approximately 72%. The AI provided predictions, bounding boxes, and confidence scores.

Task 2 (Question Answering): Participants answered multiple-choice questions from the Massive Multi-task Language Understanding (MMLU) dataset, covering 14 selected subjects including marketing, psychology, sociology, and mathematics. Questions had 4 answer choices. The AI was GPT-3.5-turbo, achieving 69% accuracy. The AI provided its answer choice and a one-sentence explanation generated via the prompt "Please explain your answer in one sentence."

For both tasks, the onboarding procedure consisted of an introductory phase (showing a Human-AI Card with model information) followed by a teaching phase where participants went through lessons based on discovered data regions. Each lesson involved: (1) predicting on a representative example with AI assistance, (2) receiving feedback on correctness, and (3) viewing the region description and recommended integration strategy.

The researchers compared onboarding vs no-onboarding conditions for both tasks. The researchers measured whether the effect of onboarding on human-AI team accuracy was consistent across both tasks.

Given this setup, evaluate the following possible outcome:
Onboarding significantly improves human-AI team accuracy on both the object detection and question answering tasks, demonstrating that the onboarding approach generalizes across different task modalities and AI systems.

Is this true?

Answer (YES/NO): NO